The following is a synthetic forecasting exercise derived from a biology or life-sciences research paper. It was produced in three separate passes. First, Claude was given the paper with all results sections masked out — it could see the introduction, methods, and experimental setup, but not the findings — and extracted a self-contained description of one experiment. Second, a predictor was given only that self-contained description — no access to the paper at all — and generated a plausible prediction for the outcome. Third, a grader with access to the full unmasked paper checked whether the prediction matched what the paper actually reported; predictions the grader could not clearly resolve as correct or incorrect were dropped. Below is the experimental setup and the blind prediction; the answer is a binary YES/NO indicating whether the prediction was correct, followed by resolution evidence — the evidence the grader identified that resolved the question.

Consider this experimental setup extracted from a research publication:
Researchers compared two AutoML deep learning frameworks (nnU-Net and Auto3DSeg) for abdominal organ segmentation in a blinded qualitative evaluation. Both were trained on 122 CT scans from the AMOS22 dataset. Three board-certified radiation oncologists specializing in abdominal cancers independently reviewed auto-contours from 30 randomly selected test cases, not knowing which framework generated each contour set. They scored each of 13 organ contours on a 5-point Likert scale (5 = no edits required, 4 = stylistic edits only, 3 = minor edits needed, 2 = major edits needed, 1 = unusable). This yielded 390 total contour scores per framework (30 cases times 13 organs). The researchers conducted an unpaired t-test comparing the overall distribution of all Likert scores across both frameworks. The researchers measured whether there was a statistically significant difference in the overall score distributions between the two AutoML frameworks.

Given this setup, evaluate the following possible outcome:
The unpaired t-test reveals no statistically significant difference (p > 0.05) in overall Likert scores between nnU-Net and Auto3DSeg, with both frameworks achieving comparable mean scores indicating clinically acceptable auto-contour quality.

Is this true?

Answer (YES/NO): NO